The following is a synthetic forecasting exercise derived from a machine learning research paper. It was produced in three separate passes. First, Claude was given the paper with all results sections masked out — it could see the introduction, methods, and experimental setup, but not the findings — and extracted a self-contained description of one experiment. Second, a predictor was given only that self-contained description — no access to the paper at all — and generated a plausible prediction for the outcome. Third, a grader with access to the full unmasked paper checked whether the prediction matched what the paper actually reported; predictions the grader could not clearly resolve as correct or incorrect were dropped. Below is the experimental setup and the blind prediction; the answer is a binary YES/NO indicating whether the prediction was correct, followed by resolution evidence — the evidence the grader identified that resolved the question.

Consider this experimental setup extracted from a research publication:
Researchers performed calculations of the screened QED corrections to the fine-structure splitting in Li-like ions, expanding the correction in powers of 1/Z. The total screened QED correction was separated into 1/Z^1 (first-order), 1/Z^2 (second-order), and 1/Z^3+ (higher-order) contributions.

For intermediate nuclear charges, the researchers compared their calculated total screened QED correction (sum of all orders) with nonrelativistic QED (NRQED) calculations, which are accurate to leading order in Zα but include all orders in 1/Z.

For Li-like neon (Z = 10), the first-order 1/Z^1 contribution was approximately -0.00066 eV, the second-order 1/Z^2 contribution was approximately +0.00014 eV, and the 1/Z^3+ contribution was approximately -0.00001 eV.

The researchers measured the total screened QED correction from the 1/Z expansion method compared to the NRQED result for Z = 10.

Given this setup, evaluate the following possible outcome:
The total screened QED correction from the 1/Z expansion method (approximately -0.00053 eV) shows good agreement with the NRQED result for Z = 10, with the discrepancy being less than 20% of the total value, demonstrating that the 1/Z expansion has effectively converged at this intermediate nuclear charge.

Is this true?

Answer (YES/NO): YES